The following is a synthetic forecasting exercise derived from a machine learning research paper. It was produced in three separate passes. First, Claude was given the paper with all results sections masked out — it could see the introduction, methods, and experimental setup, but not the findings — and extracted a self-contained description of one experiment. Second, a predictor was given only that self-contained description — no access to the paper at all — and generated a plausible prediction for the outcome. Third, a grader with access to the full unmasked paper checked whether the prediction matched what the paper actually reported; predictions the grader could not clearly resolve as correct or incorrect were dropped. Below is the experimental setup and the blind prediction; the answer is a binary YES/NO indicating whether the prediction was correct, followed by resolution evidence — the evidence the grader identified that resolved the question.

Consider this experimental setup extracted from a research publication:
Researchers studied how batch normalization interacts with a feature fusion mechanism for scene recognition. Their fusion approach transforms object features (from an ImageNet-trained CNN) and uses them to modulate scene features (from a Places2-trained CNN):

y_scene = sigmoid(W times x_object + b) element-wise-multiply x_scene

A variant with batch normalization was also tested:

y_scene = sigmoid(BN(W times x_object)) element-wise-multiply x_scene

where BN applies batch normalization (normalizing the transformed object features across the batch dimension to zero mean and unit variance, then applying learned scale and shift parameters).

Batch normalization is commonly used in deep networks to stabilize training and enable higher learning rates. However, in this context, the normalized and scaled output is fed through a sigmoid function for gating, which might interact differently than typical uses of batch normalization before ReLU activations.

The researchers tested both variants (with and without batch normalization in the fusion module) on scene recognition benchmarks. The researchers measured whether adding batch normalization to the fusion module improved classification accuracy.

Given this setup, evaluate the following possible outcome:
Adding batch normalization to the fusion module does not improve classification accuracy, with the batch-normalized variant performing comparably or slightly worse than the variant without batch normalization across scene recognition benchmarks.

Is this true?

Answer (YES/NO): NO